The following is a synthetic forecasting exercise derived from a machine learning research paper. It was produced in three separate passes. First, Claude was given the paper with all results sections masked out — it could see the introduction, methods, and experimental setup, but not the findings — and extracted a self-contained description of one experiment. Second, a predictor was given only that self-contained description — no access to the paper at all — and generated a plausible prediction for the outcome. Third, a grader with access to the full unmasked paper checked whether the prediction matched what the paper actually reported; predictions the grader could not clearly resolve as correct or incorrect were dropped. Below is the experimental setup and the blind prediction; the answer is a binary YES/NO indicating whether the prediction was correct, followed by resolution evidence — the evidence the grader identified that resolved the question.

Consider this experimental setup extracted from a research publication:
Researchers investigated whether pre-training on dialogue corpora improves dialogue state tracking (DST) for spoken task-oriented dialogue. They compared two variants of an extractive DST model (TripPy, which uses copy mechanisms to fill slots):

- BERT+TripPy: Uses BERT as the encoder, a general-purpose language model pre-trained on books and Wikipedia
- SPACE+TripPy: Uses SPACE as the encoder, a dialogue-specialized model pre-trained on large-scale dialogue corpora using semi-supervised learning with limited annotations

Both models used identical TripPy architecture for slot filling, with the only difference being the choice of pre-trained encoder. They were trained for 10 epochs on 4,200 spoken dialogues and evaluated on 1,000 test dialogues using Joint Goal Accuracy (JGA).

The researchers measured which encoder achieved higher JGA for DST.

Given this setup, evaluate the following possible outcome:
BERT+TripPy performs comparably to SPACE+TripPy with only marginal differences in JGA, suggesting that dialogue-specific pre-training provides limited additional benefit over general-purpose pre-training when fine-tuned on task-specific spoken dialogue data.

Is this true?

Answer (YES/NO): NO